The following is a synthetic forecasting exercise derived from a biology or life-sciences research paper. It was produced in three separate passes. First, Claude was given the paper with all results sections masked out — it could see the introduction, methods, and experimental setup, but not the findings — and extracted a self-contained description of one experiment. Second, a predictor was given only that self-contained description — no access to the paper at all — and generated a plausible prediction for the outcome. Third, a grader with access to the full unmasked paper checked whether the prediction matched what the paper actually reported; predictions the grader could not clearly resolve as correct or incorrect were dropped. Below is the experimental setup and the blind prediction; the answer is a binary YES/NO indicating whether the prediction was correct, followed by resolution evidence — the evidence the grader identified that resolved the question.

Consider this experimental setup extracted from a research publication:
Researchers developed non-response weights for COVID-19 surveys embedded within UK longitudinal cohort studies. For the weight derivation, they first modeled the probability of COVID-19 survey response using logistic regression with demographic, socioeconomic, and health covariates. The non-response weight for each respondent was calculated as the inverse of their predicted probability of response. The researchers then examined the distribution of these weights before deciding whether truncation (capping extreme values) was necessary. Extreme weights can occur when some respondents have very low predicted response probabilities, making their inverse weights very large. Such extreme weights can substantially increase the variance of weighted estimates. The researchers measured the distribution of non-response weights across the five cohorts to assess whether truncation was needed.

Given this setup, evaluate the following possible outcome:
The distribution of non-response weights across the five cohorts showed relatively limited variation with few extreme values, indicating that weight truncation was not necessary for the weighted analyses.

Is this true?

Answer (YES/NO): NO